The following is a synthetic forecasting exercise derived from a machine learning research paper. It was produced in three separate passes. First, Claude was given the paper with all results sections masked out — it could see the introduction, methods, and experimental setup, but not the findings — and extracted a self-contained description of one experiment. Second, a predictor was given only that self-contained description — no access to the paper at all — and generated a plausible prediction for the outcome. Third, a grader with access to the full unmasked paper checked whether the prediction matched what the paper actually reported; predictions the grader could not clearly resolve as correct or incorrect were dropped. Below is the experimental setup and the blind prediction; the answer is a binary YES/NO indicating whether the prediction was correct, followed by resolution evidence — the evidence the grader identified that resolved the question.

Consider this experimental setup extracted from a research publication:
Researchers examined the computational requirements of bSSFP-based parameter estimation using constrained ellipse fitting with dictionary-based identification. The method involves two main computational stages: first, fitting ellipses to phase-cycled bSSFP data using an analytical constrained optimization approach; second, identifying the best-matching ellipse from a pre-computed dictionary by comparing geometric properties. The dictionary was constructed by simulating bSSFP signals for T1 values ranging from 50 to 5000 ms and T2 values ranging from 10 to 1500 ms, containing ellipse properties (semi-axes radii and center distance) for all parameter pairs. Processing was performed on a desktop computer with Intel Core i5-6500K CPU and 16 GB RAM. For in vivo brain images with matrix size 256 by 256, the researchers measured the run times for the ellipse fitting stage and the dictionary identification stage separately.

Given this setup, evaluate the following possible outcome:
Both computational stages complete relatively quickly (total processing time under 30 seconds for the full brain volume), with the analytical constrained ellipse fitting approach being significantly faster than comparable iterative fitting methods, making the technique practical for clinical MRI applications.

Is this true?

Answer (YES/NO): NO